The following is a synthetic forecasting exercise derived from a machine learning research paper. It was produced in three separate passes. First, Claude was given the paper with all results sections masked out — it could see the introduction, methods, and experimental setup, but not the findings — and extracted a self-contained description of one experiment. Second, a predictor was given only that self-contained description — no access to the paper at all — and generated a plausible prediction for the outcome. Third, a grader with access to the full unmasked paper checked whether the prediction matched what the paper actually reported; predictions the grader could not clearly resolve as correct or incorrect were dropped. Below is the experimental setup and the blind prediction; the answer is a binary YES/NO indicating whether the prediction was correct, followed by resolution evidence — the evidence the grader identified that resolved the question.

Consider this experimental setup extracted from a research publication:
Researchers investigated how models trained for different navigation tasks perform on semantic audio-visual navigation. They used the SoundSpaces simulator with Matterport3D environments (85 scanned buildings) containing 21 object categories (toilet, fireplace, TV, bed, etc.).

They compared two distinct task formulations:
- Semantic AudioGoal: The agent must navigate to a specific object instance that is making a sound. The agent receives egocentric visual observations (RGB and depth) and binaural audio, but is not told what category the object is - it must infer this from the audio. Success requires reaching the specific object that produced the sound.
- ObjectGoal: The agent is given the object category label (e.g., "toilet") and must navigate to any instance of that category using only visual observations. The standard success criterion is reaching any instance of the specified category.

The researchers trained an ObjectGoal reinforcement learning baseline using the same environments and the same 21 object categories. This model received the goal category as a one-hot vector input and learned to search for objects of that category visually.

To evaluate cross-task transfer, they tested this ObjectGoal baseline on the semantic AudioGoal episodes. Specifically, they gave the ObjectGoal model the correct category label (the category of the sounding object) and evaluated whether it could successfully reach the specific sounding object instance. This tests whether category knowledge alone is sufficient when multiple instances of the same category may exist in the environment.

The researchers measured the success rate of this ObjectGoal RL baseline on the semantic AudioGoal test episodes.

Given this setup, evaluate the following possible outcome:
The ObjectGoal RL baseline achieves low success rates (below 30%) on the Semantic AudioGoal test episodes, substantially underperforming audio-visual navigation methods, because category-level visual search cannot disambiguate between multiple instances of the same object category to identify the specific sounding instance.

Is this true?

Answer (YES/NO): YES